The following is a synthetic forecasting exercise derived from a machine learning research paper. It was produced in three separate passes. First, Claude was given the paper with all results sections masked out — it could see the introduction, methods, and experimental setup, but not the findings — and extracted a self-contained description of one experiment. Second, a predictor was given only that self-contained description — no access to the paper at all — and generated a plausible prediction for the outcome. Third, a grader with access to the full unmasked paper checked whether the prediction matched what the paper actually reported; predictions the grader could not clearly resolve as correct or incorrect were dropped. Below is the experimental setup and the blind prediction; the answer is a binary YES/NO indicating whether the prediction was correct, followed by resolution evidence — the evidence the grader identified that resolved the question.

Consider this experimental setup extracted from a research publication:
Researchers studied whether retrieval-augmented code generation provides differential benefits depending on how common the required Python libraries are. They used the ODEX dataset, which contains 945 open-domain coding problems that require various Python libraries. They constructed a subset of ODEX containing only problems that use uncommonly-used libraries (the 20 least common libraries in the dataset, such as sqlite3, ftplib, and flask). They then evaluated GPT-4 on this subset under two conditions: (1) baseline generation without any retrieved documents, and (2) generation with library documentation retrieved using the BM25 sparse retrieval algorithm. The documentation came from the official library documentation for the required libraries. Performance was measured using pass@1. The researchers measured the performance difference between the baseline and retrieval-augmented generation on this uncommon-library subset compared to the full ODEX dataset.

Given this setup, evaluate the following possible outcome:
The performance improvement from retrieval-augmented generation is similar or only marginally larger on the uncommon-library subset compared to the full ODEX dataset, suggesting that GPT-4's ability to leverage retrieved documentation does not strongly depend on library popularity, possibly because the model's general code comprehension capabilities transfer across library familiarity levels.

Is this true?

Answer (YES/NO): NO